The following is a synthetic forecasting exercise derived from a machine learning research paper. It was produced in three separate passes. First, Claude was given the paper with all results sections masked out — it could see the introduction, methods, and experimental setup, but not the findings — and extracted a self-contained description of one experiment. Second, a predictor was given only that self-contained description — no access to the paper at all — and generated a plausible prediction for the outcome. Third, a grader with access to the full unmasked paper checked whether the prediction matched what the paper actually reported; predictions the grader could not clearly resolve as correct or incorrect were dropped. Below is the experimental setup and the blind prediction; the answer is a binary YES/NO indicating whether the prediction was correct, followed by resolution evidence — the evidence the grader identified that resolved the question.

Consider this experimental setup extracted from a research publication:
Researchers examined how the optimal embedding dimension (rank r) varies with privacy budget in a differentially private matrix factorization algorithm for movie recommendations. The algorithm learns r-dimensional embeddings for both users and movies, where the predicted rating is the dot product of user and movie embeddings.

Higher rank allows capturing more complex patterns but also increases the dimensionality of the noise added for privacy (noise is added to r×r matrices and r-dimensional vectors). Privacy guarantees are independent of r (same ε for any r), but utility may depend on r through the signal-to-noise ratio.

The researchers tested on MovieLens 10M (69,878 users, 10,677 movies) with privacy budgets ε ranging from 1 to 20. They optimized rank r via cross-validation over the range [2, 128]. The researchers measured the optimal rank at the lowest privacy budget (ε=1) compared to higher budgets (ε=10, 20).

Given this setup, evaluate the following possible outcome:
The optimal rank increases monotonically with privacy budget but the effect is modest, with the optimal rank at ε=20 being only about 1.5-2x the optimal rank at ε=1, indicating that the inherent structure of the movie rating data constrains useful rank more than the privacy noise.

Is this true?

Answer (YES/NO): NO